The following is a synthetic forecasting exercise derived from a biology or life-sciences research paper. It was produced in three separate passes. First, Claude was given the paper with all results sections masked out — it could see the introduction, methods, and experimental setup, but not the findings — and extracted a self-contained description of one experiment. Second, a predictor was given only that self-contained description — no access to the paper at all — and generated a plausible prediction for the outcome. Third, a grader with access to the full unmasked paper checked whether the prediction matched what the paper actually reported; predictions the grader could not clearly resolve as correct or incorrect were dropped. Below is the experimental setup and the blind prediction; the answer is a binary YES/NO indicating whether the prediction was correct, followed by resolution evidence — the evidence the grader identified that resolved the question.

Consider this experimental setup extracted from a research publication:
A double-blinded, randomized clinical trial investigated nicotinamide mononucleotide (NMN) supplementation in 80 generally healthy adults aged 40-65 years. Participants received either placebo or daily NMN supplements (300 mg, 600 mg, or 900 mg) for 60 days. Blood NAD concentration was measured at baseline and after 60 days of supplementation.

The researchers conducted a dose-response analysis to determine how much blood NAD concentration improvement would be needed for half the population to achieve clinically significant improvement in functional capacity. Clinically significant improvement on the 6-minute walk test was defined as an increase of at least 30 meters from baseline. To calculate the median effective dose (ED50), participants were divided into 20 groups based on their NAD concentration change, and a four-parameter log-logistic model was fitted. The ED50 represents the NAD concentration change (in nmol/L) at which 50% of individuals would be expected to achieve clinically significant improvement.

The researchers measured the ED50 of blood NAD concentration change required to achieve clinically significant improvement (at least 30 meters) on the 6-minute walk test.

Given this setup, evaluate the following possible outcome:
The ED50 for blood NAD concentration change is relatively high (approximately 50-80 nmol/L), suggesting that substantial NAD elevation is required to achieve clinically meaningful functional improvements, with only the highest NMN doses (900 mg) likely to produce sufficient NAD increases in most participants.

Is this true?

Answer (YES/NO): NO